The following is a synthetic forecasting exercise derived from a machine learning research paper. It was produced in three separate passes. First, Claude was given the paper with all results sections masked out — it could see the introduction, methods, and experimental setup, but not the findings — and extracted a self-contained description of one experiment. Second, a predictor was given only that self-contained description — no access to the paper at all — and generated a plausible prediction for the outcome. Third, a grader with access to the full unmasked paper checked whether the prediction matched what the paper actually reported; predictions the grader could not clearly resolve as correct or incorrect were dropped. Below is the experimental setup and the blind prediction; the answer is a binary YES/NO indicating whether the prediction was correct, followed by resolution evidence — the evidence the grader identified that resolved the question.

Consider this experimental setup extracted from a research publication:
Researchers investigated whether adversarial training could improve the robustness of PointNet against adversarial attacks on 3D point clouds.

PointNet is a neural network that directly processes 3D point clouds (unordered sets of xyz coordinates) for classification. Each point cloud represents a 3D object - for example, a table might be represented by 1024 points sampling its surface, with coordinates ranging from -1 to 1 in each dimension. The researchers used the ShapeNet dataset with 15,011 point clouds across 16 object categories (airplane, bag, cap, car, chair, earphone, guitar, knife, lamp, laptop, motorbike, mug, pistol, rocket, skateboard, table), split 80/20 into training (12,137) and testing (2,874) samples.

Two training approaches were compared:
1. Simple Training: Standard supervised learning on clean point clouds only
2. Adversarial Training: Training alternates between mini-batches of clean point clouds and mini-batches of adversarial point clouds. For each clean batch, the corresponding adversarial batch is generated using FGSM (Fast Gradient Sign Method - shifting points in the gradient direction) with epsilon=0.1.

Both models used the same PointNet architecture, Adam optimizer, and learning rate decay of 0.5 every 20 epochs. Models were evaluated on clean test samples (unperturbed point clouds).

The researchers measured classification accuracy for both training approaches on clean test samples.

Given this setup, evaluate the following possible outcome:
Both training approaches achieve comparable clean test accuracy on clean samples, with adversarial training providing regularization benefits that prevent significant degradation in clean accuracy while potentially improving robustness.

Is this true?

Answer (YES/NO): NO